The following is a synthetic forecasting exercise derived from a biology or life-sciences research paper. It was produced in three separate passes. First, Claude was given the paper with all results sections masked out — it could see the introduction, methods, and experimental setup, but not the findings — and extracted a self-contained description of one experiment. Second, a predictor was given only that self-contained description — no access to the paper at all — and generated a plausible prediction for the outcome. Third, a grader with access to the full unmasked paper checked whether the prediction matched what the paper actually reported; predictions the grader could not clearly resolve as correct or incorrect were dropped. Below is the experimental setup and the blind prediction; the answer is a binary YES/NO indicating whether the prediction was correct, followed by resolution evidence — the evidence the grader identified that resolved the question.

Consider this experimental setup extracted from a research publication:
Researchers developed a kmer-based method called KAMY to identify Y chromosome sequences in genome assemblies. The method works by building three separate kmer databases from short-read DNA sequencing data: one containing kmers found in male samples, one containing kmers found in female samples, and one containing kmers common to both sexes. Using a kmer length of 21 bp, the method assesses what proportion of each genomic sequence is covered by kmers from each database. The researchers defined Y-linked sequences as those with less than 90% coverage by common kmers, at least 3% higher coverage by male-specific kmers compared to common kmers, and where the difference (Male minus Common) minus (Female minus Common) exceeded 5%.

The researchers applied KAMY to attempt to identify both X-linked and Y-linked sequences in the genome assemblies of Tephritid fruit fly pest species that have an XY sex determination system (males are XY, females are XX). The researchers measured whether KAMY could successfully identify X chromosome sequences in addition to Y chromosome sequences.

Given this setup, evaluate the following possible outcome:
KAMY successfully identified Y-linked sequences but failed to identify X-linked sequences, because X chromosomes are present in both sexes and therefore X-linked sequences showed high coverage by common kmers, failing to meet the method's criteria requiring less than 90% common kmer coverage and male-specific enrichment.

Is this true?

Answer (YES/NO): YES